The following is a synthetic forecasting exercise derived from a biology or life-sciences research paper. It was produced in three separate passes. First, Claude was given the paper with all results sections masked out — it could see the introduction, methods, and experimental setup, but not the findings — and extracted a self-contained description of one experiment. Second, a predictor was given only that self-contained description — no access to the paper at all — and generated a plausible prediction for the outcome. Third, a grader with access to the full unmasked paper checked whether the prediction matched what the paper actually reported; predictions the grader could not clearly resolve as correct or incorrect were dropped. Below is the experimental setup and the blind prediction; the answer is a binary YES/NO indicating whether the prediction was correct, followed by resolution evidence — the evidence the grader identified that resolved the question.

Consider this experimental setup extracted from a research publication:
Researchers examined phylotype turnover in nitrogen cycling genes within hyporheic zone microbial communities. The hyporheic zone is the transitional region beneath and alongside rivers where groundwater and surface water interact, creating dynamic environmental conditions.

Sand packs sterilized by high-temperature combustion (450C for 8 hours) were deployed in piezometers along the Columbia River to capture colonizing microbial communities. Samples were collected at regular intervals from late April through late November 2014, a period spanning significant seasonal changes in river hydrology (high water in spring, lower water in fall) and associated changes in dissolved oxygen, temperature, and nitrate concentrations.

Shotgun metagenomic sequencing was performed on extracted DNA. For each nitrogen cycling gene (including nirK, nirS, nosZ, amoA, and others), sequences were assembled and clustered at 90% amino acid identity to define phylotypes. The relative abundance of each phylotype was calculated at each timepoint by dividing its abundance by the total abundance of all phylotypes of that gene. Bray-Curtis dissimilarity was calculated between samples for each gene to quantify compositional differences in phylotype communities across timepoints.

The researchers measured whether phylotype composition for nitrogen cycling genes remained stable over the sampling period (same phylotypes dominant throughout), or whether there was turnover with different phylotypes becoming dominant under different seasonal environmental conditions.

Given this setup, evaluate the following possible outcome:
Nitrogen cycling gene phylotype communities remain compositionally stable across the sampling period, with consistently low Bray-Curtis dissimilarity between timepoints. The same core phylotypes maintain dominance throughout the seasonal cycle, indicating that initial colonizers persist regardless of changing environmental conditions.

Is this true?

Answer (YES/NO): NO